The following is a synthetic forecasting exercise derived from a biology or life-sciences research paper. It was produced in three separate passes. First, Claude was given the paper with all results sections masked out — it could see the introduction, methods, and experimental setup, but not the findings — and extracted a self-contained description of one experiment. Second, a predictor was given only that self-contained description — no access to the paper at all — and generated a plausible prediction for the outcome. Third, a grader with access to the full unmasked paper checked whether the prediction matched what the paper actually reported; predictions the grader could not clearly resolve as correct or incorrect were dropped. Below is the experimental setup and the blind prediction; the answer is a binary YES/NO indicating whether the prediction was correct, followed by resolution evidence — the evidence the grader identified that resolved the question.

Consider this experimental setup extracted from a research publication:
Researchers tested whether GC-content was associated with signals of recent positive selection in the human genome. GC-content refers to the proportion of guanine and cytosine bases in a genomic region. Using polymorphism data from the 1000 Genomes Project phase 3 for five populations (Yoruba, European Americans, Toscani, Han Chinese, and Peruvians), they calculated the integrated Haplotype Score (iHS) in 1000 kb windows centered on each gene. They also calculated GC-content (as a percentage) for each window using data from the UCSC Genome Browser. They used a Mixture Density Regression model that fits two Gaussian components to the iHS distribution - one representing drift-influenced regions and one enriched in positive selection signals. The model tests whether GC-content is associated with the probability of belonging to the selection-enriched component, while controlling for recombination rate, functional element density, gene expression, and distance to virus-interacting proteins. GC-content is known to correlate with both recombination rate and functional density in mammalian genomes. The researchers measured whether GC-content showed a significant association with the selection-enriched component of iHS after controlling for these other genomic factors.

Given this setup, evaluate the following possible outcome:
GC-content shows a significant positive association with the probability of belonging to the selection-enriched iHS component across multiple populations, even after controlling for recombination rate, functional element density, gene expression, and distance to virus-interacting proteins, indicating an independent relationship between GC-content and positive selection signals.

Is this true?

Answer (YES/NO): NO